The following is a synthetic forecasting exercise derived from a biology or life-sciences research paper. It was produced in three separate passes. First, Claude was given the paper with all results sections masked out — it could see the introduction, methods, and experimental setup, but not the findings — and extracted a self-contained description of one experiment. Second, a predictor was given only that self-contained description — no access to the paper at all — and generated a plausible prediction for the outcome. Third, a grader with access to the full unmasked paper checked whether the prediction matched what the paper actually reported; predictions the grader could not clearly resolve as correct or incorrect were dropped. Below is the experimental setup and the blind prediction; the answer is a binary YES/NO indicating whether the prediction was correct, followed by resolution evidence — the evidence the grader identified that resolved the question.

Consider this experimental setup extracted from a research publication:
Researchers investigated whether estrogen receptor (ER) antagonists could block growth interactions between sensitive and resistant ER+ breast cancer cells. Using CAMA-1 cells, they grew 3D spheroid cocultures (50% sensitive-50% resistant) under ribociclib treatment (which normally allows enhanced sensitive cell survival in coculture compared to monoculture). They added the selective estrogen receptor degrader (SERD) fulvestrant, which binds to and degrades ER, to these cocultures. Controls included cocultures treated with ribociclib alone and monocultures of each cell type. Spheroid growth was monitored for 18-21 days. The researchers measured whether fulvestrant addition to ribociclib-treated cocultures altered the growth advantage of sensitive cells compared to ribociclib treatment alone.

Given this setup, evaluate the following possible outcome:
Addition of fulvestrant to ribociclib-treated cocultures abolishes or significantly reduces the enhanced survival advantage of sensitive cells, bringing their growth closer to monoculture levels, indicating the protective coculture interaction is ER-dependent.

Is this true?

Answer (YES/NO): NO